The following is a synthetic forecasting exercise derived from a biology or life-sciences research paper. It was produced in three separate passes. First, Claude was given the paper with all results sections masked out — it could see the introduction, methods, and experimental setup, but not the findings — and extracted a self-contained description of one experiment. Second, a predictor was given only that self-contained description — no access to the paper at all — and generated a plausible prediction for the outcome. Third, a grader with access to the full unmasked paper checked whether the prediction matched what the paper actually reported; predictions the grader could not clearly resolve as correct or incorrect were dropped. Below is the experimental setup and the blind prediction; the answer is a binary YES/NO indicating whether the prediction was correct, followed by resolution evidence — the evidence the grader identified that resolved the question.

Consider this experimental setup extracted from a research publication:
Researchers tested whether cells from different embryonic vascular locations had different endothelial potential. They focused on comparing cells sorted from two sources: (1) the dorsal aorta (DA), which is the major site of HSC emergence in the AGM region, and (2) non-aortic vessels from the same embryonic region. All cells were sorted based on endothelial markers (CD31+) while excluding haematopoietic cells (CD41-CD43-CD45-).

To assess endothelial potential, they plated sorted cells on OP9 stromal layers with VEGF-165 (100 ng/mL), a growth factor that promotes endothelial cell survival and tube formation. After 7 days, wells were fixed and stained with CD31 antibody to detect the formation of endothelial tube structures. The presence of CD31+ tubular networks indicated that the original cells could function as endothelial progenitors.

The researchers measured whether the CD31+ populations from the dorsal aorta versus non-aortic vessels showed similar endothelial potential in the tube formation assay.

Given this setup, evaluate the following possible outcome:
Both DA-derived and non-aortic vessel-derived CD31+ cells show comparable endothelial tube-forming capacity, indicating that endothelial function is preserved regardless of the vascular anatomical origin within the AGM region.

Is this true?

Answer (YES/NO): YES